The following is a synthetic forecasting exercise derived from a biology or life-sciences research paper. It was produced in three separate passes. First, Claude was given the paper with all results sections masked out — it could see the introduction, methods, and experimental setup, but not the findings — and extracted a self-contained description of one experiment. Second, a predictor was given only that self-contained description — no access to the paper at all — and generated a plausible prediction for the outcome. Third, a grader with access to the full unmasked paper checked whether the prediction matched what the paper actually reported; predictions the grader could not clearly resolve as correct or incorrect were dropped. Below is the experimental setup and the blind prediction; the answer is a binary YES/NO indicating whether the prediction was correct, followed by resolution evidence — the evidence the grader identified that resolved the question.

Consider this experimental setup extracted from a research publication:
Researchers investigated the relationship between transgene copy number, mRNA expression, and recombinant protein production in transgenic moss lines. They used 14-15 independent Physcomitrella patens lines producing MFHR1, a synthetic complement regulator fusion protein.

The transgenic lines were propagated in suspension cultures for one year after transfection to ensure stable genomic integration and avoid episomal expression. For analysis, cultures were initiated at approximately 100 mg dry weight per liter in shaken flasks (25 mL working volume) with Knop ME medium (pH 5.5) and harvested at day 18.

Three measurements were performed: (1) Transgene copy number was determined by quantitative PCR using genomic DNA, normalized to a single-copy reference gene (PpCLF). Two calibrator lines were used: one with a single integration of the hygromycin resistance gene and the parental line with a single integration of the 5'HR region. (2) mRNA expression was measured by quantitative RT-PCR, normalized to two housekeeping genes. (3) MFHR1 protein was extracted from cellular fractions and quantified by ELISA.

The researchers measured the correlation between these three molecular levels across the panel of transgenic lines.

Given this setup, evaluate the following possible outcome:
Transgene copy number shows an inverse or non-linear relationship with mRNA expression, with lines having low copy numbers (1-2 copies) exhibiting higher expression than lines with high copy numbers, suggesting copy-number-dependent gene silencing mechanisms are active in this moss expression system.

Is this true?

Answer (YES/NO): NO